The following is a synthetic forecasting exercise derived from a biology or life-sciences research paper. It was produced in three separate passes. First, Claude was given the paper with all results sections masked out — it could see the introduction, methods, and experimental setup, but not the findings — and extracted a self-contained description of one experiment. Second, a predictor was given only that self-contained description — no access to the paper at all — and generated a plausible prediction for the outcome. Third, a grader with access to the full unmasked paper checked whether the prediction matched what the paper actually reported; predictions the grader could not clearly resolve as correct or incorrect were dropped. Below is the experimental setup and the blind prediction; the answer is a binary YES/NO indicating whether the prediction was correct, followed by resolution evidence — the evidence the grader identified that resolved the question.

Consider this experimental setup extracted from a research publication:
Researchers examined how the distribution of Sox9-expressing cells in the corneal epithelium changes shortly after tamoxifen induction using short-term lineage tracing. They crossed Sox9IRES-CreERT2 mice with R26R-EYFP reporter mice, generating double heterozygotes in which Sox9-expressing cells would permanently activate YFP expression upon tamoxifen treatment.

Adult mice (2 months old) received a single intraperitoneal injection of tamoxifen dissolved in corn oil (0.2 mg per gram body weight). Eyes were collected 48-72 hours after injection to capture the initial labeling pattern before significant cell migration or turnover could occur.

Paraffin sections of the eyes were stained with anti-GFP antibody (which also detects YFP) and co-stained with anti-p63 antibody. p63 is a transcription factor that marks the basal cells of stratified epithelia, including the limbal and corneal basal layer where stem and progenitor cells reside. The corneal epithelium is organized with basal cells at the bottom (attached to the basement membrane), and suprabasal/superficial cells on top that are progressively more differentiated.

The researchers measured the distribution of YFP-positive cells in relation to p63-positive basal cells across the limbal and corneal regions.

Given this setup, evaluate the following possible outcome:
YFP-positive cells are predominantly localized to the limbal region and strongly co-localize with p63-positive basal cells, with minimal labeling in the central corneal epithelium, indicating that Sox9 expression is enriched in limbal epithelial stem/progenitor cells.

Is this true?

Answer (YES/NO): NO